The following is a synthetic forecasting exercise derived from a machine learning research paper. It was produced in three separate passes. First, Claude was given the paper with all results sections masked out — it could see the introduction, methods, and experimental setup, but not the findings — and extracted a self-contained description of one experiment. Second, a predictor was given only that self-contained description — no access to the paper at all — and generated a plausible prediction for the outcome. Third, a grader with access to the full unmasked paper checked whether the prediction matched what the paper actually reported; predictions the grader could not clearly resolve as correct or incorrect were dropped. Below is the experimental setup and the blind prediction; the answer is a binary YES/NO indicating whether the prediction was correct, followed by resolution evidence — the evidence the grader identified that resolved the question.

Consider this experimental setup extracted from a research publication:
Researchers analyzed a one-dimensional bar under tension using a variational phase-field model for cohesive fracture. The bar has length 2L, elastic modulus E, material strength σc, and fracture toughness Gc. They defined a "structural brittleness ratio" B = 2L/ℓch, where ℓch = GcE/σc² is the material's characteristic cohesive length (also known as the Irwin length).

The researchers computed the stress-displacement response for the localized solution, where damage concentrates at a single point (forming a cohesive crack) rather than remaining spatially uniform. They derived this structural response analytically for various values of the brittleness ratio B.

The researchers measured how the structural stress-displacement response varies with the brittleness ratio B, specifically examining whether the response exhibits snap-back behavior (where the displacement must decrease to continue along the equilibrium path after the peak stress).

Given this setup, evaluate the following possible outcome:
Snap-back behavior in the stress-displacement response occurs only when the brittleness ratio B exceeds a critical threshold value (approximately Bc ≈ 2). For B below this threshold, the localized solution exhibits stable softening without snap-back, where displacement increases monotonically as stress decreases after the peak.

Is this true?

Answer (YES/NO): NO